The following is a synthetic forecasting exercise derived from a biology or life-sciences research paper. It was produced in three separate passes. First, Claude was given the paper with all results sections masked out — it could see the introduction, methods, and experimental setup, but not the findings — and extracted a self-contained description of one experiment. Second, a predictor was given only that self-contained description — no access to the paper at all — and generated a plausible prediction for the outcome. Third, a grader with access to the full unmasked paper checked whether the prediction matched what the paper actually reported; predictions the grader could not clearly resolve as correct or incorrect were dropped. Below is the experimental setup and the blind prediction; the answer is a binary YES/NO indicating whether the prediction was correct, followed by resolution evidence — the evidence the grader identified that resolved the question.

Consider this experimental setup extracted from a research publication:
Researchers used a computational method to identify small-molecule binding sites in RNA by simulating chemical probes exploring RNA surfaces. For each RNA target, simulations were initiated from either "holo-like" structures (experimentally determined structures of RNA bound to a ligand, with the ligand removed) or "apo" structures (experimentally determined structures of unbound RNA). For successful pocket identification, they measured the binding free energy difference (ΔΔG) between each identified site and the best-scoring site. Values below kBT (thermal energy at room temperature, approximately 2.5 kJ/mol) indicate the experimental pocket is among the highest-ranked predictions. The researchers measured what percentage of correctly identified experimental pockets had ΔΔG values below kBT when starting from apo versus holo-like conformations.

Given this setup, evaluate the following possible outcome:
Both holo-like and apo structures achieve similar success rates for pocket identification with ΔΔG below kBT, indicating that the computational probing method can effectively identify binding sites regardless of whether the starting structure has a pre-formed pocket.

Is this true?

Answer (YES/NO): NO